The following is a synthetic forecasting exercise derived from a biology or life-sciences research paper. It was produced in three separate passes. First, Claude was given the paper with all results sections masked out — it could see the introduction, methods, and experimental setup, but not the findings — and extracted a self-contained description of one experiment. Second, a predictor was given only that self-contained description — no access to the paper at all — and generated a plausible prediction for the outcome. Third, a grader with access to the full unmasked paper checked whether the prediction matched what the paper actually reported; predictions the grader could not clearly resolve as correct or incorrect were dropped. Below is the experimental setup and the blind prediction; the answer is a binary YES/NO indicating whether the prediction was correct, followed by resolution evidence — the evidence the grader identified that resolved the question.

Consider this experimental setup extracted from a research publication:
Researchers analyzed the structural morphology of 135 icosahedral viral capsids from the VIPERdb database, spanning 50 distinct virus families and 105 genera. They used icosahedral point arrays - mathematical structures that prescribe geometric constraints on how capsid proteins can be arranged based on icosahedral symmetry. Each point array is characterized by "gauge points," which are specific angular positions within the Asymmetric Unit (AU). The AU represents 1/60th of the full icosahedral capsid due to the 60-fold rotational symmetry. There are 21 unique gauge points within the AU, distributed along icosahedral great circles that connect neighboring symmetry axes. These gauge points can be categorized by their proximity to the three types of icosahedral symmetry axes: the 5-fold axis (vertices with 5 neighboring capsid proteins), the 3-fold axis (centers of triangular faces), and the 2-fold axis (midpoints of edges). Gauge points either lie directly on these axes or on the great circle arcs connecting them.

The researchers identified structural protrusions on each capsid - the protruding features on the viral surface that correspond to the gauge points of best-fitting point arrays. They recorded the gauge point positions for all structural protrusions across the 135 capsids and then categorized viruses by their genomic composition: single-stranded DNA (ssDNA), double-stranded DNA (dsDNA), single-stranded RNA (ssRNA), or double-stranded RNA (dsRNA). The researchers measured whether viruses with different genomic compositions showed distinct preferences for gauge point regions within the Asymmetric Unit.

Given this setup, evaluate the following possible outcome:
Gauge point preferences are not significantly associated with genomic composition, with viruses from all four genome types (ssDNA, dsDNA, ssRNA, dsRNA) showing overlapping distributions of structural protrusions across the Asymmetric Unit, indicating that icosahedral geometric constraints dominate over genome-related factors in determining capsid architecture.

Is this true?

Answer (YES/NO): NO